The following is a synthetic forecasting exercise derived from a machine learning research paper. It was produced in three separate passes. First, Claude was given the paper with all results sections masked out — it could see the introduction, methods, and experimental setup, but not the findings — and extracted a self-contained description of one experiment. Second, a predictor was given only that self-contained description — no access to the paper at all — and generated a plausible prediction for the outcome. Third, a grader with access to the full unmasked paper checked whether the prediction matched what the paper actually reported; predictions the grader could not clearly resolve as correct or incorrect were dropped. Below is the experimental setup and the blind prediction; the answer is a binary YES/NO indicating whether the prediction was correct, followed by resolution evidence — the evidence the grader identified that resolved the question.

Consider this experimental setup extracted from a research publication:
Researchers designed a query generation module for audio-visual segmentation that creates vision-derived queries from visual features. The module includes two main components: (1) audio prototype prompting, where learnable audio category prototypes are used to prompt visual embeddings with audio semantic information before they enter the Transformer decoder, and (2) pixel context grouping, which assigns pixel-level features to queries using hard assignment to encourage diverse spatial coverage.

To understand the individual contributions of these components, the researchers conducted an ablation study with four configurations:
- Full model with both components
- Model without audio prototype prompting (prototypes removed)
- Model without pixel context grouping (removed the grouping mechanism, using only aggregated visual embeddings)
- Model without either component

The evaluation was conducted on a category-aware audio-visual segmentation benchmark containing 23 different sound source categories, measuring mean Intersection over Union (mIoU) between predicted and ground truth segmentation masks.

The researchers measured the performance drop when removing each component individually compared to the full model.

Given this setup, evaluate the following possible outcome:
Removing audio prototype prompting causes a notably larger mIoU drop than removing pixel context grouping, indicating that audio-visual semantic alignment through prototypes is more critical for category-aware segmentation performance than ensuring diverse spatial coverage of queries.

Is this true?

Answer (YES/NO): NO